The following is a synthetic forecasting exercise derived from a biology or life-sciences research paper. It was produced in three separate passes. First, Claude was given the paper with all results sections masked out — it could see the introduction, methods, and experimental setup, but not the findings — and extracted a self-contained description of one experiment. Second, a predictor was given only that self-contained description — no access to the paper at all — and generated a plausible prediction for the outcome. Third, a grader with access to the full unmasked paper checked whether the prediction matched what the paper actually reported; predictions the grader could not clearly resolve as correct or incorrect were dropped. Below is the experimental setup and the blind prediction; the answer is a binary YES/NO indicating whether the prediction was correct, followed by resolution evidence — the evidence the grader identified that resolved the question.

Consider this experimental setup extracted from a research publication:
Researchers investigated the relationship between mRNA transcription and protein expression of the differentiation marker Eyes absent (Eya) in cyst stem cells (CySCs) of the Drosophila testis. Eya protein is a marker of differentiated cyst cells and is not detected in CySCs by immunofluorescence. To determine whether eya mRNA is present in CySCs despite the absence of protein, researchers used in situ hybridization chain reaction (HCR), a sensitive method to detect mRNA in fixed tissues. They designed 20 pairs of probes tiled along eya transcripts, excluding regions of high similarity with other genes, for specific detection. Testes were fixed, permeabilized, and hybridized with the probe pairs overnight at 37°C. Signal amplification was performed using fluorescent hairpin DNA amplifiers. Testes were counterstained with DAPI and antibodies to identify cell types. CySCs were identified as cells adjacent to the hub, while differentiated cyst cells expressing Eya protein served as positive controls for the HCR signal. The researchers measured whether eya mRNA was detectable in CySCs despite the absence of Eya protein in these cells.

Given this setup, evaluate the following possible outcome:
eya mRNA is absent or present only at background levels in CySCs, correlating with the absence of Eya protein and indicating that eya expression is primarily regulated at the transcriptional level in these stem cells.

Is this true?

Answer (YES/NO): NO